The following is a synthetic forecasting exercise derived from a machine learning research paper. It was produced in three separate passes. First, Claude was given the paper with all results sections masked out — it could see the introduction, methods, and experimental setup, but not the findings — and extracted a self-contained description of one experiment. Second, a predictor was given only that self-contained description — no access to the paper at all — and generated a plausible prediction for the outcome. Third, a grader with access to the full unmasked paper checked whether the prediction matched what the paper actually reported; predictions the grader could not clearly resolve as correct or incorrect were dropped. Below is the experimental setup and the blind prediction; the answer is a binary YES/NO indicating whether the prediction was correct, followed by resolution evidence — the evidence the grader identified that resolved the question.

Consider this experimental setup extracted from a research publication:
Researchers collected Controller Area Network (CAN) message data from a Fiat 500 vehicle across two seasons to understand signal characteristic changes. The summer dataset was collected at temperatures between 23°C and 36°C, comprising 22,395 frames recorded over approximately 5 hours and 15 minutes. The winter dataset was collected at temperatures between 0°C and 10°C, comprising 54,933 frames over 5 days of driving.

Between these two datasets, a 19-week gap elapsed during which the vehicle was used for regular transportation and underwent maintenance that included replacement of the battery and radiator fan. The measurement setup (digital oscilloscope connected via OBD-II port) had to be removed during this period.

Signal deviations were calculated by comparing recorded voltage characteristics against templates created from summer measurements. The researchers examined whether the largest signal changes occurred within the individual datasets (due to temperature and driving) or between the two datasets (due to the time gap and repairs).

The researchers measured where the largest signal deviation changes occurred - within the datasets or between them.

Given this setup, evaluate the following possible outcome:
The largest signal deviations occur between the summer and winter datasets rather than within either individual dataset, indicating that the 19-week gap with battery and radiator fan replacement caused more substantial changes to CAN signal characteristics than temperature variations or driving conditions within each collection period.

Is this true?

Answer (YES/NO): YES